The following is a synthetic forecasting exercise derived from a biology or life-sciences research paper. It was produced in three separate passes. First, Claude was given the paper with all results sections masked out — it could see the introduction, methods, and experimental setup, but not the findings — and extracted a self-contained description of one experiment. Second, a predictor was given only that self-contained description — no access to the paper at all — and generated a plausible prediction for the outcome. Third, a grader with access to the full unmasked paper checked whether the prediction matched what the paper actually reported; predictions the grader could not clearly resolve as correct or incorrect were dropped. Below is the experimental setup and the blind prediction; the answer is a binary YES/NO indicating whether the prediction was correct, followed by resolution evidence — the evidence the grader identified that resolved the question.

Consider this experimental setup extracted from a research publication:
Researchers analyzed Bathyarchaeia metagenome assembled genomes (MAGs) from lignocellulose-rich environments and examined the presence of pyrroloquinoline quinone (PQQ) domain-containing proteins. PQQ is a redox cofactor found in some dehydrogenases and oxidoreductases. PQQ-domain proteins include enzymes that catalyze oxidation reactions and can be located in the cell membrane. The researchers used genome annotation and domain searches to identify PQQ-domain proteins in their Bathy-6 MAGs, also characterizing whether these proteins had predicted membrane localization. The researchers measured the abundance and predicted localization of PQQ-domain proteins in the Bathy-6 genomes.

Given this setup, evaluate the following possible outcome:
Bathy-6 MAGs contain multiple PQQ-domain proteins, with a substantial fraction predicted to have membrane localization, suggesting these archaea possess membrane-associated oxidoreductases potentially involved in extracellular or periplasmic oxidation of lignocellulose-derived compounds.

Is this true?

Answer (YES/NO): YES